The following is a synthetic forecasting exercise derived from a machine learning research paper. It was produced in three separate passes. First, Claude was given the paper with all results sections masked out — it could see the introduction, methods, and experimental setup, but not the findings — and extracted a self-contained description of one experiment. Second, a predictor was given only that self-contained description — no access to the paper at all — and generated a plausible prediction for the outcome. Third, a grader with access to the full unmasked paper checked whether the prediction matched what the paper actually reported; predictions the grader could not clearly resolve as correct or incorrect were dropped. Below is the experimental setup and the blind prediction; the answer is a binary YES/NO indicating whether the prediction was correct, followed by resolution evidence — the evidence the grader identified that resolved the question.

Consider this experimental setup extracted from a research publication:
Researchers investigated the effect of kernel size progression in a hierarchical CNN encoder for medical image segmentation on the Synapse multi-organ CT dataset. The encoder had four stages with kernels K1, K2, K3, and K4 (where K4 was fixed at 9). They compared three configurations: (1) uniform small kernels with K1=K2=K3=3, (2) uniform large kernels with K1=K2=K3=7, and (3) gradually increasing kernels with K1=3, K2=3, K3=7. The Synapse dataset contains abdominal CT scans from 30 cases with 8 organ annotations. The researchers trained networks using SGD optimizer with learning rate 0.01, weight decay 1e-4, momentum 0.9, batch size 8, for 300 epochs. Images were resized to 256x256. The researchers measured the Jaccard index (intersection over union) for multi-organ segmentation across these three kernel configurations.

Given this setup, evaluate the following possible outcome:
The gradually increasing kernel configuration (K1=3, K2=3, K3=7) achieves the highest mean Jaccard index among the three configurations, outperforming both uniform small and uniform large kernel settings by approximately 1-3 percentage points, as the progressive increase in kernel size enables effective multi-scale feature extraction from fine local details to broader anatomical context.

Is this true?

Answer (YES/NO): NO